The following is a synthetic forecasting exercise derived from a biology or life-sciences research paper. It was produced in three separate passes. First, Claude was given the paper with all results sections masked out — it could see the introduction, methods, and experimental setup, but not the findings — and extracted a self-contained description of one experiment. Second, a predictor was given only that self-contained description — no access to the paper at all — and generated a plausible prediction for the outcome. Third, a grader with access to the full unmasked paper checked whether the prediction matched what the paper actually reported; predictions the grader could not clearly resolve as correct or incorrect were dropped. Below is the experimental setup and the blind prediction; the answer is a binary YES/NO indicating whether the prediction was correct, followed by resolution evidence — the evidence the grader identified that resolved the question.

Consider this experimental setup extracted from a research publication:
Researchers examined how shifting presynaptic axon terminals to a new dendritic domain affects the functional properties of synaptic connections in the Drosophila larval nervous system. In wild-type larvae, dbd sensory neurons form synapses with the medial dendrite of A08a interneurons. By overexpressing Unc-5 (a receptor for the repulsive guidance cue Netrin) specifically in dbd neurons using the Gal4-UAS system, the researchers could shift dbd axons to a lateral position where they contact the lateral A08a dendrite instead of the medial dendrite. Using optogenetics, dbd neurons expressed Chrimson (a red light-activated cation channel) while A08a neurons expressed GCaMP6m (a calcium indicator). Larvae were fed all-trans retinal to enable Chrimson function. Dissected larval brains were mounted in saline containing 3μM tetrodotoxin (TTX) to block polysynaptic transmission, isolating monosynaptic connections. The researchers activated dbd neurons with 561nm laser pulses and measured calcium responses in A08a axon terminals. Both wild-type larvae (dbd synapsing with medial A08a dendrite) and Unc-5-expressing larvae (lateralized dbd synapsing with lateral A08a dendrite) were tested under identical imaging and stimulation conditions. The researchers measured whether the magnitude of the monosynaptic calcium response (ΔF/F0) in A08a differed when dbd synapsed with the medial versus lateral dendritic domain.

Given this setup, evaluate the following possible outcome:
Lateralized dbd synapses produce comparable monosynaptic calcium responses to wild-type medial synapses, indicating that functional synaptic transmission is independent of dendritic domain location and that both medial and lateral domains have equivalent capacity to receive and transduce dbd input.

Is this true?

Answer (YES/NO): YES